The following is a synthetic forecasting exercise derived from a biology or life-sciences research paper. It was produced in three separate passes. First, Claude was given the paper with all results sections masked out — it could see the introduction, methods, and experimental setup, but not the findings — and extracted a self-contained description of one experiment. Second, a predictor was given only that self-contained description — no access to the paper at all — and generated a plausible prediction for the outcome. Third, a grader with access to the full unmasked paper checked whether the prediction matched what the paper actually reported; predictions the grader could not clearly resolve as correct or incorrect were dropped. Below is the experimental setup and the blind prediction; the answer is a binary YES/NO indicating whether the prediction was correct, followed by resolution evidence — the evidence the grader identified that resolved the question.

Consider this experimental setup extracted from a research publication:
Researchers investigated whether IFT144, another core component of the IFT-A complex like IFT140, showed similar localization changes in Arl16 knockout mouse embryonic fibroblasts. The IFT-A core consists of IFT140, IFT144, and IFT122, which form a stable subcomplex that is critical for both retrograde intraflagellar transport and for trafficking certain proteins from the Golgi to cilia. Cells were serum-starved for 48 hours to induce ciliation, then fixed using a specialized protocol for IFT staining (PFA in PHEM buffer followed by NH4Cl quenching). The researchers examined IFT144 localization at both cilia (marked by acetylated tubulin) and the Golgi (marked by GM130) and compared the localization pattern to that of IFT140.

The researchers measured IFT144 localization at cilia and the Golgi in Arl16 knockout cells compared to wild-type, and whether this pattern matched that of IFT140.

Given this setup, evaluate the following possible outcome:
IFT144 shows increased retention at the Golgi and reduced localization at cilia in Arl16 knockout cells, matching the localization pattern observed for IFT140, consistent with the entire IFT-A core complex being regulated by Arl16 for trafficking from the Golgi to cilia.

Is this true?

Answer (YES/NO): NO